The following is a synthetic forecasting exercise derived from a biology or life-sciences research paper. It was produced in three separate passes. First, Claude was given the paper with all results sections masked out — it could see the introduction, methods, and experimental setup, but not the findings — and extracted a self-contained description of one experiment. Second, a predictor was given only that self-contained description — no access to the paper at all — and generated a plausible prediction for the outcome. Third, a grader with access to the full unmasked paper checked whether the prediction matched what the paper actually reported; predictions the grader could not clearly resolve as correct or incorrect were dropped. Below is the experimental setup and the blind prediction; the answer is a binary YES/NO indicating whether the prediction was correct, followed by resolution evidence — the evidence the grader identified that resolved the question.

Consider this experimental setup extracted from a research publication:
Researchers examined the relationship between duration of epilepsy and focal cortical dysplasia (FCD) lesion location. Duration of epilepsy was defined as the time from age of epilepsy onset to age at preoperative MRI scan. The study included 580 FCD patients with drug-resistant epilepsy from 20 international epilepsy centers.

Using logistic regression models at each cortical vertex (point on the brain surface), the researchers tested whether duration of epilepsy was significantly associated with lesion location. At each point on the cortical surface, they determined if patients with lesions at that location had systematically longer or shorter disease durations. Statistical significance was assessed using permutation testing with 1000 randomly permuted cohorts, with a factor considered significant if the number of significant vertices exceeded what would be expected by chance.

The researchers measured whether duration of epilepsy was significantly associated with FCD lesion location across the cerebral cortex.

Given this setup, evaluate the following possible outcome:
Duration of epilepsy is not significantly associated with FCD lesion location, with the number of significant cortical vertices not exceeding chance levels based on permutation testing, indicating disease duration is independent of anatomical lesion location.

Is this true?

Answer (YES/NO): NO